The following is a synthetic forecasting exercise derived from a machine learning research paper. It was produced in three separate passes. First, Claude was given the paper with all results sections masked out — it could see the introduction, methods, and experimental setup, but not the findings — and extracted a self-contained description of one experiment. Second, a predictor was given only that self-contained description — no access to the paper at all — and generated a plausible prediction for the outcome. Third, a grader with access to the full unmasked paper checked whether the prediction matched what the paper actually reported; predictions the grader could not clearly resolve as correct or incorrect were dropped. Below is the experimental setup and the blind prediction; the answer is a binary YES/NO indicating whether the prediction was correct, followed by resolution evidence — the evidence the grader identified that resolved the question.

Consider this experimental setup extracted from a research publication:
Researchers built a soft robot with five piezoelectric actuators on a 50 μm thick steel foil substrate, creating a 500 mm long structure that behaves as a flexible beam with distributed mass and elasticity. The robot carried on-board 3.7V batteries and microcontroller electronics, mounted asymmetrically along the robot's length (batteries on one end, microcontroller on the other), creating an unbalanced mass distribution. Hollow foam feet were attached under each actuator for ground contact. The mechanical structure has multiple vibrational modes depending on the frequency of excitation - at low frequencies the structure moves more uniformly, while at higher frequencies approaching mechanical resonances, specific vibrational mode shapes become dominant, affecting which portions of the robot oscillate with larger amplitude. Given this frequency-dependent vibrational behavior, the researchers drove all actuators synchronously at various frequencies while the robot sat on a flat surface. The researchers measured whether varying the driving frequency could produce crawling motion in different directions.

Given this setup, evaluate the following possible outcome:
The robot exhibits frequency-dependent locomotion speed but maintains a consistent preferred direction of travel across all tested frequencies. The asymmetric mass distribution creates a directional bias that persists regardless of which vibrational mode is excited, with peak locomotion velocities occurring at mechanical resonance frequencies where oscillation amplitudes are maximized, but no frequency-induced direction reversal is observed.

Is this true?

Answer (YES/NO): NO